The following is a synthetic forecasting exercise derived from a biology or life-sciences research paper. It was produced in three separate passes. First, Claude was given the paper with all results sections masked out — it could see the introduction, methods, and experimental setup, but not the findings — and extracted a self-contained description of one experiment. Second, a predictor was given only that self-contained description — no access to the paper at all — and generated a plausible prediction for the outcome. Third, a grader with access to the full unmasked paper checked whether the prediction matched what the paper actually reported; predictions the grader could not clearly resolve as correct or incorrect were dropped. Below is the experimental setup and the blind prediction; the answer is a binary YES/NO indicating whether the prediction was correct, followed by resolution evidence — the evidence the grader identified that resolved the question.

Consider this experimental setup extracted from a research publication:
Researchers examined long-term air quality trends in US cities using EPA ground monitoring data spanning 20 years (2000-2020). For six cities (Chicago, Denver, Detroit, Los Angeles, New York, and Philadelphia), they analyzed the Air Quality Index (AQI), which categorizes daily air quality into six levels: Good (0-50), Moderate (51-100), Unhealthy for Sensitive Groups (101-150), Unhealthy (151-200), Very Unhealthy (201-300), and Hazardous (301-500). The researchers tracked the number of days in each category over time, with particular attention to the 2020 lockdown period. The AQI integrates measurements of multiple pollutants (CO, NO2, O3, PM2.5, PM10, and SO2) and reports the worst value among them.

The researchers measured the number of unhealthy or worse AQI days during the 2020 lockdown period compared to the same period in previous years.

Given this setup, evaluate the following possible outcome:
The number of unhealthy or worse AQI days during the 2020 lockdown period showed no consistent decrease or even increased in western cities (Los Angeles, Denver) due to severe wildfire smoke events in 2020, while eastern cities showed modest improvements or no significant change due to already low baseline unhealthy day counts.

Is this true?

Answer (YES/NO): NO